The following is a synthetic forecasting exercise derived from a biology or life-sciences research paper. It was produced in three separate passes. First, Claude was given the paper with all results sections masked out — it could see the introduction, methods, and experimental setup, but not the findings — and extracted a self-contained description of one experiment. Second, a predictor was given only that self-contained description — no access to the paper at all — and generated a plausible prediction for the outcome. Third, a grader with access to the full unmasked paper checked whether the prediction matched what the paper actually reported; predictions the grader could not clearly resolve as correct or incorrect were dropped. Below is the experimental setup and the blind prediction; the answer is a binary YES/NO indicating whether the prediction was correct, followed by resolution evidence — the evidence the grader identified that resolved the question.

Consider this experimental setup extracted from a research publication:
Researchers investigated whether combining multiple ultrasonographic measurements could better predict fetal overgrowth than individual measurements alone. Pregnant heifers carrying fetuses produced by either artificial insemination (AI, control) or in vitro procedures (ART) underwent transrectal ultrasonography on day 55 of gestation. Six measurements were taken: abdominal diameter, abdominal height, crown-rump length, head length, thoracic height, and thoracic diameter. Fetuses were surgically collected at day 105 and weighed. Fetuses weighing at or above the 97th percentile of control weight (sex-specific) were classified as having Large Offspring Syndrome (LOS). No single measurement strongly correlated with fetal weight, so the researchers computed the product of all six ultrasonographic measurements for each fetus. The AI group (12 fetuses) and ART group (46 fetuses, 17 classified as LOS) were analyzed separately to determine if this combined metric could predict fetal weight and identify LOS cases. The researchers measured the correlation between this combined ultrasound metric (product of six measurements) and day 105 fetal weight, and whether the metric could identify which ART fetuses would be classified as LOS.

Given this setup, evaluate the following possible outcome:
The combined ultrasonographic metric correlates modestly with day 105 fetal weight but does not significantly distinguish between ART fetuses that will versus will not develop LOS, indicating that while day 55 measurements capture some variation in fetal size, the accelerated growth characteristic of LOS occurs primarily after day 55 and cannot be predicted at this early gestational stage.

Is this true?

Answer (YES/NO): NO